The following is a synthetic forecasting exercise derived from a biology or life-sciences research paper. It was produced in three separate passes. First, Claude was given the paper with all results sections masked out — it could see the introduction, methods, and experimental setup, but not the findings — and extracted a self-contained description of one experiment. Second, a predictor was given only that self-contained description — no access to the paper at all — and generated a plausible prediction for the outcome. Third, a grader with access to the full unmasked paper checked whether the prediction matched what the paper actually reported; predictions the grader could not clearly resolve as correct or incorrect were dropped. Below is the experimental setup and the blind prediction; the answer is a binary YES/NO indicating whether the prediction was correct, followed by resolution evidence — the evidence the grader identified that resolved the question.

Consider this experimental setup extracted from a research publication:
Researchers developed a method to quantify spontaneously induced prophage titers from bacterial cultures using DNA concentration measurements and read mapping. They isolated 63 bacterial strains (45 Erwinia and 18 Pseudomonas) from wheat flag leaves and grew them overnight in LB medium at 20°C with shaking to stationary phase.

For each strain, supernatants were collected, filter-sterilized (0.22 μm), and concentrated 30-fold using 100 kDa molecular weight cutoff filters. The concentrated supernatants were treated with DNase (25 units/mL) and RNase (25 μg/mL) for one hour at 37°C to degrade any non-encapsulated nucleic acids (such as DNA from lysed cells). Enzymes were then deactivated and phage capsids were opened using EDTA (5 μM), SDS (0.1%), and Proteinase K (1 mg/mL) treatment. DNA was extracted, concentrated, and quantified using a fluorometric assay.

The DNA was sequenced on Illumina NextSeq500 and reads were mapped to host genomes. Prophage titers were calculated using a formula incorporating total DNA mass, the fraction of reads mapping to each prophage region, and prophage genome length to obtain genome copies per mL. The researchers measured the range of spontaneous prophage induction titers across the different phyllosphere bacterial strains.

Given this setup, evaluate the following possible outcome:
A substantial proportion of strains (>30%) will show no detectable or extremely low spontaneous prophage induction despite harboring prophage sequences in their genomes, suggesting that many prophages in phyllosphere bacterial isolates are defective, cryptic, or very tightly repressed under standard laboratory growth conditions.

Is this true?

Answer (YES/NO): NO